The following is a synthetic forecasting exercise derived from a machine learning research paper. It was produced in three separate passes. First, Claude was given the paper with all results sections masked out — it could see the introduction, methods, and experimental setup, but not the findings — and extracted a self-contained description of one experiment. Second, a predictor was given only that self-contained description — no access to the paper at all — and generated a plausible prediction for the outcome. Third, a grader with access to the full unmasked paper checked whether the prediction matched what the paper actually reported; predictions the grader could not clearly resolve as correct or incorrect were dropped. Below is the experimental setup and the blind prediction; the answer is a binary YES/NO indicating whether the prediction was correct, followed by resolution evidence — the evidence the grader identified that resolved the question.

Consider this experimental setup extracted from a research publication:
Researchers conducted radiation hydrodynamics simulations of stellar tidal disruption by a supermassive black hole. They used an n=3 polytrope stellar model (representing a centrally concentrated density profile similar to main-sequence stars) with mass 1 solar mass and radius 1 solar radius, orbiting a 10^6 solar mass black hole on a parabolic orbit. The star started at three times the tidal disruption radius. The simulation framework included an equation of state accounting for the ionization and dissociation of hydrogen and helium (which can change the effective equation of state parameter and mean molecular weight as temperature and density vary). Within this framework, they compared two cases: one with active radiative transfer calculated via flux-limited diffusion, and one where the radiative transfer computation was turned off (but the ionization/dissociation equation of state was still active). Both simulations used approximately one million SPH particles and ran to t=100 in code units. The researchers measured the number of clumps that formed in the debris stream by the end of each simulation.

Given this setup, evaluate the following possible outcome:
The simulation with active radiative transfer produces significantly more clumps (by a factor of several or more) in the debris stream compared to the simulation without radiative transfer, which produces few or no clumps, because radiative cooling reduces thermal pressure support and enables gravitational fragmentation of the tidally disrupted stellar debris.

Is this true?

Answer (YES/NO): NO